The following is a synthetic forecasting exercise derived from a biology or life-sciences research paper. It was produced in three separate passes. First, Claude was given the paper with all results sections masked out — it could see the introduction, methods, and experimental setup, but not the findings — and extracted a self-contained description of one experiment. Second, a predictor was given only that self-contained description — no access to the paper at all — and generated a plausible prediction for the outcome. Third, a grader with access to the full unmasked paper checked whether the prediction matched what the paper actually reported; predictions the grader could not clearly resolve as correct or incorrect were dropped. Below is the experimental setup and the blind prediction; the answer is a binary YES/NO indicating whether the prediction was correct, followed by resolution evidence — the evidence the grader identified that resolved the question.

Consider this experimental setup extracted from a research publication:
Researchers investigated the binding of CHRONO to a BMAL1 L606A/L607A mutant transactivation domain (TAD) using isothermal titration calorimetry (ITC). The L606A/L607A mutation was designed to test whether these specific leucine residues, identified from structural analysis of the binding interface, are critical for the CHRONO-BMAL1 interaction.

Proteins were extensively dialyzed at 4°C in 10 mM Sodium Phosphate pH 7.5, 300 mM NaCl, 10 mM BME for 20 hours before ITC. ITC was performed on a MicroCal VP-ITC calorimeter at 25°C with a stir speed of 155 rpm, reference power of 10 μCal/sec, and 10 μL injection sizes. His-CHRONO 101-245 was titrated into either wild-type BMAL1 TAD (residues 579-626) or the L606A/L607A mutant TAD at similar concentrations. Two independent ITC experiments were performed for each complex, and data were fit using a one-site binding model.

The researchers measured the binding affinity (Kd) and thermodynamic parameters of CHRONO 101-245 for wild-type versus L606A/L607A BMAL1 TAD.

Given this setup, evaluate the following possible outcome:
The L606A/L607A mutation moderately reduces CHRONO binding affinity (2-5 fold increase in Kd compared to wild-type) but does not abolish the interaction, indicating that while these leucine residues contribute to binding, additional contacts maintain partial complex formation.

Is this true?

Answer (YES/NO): NO